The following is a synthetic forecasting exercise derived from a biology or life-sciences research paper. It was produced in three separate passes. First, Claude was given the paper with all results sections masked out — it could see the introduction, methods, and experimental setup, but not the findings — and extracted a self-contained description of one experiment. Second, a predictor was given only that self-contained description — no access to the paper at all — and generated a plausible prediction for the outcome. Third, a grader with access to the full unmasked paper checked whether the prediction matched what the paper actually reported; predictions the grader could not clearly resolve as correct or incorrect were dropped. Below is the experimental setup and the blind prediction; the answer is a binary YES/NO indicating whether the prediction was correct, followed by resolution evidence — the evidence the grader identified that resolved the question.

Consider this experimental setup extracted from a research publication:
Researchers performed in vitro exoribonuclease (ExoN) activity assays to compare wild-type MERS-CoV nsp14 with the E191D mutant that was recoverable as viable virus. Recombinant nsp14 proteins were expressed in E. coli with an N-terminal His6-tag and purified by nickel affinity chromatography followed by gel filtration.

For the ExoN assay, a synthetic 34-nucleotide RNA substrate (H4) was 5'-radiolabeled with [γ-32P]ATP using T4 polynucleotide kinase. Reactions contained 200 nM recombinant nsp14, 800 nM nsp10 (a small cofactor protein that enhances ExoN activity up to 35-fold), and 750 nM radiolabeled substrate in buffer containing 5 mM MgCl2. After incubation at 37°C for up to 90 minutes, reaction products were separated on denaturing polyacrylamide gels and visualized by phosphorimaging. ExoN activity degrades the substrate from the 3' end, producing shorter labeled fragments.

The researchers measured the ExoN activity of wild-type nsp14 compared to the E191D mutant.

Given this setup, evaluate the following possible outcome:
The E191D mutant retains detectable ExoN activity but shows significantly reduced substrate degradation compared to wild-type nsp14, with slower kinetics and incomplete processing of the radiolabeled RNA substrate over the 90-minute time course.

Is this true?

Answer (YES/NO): NO